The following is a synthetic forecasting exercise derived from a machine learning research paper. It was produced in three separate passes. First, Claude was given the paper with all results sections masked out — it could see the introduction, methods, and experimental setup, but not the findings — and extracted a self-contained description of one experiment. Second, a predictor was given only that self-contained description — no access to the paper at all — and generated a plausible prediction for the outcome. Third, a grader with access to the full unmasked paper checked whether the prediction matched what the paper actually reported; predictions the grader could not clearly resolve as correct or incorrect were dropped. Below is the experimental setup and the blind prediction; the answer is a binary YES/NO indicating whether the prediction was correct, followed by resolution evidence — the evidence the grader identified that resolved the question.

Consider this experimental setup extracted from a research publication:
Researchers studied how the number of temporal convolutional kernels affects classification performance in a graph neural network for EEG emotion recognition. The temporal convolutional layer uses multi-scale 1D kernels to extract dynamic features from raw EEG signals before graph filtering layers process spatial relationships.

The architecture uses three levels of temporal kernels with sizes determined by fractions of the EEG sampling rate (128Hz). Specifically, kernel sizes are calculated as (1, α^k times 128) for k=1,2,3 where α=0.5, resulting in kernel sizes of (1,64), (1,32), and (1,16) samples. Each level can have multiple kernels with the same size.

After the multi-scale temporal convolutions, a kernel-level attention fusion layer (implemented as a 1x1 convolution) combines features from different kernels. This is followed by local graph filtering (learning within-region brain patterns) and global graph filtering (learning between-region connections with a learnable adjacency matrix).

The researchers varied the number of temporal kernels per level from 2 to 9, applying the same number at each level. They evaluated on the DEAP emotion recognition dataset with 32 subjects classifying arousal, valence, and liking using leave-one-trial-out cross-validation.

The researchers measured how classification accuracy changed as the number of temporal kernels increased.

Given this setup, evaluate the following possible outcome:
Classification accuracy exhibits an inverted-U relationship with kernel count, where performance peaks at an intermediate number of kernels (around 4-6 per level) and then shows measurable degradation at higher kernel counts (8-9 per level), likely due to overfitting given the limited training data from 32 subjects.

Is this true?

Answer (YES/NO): NO